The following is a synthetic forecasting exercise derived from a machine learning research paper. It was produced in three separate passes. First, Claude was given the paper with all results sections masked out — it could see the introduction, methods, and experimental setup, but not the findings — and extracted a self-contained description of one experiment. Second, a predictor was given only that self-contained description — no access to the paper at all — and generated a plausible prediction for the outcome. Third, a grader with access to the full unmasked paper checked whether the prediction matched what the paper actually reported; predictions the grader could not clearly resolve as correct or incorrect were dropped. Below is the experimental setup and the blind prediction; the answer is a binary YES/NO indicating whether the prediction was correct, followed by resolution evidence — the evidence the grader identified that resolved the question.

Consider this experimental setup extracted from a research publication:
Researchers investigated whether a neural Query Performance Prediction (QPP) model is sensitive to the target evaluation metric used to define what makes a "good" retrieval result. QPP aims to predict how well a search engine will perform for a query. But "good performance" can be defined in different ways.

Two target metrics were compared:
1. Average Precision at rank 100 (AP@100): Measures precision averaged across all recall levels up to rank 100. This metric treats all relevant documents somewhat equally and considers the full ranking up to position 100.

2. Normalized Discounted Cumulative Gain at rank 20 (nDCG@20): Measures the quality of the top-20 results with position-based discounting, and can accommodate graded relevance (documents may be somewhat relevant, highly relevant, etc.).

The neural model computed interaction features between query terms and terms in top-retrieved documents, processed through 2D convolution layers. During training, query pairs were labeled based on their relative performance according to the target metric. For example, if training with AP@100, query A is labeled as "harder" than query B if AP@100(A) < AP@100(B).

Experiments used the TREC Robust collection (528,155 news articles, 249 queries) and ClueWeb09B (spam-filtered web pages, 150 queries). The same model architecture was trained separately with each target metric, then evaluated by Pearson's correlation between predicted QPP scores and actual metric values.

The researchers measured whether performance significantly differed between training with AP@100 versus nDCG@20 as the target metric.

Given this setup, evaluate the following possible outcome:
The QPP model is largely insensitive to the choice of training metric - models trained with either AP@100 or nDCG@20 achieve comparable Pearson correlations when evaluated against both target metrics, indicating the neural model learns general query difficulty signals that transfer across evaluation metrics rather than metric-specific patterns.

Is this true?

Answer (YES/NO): YES